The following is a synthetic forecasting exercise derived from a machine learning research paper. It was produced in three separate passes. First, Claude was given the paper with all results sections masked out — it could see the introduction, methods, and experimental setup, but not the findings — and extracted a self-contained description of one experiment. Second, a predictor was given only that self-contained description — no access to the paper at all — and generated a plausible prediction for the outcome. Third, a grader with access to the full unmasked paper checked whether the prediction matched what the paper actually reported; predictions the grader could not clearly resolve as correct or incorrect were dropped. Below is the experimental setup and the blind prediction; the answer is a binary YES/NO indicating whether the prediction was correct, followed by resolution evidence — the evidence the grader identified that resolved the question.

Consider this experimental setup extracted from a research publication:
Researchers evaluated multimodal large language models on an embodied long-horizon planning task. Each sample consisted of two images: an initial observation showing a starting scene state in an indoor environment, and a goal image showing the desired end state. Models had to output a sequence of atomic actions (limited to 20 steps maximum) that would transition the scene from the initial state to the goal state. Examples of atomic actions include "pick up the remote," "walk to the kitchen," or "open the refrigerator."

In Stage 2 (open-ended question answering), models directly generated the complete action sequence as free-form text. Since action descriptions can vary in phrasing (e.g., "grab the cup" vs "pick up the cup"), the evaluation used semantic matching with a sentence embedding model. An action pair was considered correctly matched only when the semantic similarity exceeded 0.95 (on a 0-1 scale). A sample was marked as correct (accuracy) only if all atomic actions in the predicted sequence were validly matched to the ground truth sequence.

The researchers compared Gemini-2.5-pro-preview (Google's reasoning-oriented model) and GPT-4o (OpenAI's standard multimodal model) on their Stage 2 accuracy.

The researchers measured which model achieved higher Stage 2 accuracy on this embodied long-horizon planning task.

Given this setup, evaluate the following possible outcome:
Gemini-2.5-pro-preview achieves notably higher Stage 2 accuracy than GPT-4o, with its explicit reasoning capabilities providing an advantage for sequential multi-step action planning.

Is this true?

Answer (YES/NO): YES